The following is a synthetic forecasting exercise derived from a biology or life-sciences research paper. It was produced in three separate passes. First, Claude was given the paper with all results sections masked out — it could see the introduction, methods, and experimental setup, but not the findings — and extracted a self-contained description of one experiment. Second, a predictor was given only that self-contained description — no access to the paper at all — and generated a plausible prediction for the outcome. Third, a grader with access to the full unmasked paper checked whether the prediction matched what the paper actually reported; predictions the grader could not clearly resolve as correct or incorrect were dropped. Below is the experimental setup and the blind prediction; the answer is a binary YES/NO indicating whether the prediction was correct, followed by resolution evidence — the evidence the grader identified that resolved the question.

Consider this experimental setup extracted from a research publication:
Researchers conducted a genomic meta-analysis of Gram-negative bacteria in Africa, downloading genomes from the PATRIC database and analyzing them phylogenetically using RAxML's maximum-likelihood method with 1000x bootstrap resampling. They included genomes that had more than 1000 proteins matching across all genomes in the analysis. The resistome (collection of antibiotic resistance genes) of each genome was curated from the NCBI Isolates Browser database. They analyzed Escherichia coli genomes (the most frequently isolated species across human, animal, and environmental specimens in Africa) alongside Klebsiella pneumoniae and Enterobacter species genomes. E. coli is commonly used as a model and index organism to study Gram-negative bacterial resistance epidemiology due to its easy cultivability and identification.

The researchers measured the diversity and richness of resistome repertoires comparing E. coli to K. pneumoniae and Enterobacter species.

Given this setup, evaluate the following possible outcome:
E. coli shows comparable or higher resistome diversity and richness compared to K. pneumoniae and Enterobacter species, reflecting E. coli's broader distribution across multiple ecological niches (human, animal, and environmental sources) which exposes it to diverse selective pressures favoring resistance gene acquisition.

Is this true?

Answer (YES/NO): NO